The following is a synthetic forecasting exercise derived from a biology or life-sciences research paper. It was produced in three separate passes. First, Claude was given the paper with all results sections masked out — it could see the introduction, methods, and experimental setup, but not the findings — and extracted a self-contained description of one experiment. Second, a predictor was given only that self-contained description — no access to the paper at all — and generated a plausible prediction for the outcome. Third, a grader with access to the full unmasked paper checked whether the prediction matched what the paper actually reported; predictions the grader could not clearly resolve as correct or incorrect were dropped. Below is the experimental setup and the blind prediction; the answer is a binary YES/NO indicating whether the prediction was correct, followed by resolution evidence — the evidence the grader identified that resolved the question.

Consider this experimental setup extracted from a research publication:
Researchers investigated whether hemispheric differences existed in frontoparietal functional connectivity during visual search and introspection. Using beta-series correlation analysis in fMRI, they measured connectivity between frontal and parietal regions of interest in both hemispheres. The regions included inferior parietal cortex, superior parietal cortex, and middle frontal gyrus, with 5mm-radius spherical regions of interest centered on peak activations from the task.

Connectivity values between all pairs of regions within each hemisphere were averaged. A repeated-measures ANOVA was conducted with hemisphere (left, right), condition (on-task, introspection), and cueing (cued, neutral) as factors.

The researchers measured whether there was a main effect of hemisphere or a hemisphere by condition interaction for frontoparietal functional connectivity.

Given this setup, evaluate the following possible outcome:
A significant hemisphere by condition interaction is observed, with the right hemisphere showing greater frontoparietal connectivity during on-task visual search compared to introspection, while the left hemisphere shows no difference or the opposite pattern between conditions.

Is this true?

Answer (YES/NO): NO